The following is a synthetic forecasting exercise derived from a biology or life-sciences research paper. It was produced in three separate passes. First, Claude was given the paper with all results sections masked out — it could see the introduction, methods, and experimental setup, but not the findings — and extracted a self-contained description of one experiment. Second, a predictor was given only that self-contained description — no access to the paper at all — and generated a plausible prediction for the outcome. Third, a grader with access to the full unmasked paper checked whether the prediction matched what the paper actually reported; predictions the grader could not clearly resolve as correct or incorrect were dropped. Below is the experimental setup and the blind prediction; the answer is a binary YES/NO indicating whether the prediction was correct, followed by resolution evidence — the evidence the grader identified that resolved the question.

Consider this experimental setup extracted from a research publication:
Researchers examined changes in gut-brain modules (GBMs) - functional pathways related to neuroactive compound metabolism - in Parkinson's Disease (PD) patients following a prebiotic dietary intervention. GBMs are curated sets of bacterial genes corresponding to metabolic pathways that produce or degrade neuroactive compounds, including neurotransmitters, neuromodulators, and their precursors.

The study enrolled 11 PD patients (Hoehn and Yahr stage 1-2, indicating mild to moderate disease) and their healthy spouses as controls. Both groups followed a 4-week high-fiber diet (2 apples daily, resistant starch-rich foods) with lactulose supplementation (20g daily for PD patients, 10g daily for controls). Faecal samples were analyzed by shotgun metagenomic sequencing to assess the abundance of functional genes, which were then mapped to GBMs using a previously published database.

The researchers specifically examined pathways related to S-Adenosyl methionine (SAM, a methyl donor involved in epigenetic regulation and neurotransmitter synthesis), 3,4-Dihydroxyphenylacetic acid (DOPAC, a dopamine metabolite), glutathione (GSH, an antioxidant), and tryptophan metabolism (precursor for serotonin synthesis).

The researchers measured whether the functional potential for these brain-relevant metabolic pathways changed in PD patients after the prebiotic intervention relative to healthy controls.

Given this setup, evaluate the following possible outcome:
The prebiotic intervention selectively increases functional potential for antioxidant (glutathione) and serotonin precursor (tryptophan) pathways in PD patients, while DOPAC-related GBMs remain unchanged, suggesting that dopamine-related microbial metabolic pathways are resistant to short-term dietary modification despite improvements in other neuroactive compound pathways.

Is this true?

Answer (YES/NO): NO